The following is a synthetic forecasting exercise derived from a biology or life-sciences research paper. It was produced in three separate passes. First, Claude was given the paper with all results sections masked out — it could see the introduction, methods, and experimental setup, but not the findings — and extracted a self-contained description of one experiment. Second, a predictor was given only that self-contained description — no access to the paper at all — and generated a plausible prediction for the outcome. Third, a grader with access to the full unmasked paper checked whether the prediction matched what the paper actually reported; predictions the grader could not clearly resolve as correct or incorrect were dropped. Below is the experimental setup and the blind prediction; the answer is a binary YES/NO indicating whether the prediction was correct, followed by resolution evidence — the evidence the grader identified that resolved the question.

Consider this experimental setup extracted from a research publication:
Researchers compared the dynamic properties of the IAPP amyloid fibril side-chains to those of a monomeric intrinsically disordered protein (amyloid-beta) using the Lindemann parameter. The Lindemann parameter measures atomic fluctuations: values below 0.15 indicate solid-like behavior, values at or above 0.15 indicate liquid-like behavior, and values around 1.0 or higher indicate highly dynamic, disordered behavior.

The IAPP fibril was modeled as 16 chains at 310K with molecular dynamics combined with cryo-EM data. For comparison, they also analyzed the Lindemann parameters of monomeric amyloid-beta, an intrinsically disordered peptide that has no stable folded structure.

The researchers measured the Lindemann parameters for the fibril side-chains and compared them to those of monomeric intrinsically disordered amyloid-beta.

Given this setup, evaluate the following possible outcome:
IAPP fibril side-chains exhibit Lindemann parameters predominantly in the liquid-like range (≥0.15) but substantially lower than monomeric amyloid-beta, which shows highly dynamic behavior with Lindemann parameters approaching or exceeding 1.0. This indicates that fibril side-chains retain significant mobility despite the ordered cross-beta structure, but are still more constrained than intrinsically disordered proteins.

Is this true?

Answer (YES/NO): YES